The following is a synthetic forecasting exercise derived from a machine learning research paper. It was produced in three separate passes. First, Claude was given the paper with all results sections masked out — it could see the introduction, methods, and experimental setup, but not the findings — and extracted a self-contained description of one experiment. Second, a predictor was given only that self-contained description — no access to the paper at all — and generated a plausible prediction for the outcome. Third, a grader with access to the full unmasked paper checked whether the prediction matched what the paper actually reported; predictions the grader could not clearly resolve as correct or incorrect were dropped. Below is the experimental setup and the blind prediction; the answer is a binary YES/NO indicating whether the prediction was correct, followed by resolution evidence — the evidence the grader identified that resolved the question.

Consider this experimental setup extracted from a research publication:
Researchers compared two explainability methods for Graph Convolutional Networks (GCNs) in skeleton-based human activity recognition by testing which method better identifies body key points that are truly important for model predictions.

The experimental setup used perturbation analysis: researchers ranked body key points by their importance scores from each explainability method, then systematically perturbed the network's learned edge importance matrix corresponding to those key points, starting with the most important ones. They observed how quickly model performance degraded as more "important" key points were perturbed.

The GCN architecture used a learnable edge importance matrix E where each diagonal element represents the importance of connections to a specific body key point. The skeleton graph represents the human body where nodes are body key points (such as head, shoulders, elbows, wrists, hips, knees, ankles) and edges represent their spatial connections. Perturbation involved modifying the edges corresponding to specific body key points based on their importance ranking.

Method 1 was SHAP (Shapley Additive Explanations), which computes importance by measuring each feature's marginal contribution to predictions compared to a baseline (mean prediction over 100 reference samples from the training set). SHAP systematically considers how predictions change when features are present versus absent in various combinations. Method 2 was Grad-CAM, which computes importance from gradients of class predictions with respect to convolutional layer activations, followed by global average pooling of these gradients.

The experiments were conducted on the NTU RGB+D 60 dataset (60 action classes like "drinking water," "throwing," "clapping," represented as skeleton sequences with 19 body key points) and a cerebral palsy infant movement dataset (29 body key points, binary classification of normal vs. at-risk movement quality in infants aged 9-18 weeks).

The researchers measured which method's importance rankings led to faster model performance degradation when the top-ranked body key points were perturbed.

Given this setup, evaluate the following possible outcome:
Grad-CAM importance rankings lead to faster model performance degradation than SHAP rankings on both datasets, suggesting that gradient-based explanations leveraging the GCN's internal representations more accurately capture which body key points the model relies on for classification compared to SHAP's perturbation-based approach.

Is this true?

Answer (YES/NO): NO